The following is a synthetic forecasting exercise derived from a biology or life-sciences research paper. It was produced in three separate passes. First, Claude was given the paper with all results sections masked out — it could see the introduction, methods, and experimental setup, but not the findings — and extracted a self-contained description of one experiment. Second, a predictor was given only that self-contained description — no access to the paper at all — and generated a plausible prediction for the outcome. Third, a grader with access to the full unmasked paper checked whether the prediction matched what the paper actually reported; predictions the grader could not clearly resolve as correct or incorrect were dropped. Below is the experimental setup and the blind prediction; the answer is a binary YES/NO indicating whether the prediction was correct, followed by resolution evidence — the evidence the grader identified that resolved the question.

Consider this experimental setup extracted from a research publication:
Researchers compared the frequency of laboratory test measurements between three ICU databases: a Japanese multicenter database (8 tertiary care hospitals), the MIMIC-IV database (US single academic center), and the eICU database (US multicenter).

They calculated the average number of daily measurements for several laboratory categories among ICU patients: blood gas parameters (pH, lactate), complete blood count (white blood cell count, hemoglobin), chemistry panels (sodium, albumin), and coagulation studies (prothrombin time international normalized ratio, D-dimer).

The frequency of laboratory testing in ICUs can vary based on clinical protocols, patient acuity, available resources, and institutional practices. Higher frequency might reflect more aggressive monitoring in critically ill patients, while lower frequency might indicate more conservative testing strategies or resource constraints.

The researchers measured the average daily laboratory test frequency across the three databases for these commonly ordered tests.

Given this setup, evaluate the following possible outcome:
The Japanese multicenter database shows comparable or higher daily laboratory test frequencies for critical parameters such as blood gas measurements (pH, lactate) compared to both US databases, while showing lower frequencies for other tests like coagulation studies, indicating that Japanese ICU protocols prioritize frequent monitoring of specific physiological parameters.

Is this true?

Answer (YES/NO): NO